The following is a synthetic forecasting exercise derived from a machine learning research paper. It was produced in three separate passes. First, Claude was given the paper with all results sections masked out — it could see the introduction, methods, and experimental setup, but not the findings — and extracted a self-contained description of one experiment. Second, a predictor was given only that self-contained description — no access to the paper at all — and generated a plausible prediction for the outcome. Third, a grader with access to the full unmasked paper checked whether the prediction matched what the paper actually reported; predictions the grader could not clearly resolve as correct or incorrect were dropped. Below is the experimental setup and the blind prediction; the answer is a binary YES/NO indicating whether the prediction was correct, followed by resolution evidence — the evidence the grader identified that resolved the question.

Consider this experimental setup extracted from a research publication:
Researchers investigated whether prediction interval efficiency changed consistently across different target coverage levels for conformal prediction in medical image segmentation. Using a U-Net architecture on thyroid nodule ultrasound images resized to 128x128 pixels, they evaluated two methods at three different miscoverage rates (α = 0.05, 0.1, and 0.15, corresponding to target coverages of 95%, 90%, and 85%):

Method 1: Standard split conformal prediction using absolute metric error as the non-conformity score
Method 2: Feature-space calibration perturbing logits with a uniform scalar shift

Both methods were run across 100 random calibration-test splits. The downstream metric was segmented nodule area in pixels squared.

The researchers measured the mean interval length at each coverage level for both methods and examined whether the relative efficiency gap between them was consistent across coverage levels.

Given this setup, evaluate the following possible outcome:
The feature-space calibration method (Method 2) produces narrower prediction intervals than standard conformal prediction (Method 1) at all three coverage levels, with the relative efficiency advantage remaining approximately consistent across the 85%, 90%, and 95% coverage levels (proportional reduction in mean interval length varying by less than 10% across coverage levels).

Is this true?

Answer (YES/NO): NO